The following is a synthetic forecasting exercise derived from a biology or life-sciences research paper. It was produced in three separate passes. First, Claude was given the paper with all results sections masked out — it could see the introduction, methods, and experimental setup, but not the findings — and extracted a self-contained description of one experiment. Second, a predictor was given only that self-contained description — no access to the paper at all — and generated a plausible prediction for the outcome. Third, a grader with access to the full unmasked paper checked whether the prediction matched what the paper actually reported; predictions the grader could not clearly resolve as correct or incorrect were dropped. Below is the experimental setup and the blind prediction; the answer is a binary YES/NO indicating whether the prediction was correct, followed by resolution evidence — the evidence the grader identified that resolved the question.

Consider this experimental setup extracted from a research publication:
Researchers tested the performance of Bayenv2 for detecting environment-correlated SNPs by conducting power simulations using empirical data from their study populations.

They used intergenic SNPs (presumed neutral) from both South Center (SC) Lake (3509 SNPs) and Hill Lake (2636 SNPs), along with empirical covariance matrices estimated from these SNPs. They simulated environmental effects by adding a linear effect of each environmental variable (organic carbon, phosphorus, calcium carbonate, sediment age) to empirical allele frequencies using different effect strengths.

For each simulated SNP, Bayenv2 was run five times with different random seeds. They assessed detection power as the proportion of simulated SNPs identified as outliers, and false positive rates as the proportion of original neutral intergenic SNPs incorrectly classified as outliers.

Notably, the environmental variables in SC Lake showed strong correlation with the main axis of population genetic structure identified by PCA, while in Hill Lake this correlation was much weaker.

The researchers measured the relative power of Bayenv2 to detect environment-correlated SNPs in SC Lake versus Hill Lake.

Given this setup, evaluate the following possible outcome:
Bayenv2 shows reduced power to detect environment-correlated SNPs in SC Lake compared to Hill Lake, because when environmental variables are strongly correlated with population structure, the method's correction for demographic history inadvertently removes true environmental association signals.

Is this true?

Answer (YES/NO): YES